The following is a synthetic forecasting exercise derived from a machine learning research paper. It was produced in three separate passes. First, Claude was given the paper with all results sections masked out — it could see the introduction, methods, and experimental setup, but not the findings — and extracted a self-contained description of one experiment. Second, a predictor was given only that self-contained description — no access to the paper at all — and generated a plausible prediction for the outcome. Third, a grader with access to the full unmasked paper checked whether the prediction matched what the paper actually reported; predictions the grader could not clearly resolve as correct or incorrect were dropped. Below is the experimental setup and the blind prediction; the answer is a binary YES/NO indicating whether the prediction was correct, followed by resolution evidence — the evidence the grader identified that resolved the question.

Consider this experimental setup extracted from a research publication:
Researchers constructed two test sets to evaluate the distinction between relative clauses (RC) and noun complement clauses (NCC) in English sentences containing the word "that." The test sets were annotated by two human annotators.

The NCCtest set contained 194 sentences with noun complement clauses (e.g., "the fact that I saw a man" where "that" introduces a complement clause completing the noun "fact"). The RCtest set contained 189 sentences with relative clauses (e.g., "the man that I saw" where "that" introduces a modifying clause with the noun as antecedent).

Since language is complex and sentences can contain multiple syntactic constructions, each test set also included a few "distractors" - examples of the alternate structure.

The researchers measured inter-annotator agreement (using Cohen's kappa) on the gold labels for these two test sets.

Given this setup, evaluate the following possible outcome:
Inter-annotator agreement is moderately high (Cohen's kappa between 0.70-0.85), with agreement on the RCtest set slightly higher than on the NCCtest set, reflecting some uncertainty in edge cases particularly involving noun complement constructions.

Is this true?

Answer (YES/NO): NO